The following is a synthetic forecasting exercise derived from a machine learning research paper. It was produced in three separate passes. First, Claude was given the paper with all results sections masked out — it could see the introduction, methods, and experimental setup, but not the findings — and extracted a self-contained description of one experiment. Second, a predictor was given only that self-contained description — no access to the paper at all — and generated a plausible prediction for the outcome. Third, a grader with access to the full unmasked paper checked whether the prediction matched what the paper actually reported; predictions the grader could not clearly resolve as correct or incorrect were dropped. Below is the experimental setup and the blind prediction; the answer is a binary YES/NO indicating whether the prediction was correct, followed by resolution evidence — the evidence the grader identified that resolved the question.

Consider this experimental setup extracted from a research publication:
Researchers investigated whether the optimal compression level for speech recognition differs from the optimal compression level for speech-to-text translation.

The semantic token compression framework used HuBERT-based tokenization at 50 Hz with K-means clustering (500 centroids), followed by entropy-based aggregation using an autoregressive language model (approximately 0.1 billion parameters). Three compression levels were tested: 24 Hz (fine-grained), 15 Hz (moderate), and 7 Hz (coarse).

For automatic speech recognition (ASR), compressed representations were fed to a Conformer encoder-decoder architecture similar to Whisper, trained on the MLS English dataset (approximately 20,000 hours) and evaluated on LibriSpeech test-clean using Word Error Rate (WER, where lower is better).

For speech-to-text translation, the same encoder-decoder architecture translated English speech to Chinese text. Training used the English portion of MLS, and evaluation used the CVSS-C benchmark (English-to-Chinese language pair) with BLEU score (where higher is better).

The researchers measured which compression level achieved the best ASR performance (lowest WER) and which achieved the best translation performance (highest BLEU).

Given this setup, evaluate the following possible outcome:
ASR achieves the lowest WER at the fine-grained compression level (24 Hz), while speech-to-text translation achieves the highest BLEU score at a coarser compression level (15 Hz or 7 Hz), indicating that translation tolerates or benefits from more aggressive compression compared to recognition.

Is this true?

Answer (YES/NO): NO